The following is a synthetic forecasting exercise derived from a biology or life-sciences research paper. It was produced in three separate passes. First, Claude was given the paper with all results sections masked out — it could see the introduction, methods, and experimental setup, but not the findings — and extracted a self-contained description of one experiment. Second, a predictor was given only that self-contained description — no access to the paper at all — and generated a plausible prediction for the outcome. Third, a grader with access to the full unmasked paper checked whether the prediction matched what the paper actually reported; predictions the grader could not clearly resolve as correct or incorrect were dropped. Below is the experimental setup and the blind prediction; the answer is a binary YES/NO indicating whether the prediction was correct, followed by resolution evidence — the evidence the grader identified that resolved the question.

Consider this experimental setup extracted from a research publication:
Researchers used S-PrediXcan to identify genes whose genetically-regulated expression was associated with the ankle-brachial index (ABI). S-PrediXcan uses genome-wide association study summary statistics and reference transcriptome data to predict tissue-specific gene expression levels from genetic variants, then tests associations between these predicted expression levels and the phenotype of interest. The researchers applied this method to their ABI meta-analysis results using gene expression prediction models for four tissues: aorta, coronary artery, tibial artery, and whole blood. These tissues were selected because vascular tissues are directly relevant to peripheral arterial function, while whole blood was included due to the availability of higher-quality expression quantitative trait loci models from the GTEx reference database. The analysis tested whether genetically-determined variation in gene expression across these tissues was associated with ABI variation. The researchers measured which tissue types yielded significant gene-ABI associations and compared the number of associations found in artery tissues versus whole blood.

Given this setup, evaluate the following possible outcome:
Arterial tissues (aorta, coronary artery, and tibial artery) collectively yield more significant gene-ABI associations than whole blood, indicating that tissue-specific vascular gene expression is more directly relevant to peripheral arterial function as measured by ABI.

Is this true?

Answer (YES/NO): NO